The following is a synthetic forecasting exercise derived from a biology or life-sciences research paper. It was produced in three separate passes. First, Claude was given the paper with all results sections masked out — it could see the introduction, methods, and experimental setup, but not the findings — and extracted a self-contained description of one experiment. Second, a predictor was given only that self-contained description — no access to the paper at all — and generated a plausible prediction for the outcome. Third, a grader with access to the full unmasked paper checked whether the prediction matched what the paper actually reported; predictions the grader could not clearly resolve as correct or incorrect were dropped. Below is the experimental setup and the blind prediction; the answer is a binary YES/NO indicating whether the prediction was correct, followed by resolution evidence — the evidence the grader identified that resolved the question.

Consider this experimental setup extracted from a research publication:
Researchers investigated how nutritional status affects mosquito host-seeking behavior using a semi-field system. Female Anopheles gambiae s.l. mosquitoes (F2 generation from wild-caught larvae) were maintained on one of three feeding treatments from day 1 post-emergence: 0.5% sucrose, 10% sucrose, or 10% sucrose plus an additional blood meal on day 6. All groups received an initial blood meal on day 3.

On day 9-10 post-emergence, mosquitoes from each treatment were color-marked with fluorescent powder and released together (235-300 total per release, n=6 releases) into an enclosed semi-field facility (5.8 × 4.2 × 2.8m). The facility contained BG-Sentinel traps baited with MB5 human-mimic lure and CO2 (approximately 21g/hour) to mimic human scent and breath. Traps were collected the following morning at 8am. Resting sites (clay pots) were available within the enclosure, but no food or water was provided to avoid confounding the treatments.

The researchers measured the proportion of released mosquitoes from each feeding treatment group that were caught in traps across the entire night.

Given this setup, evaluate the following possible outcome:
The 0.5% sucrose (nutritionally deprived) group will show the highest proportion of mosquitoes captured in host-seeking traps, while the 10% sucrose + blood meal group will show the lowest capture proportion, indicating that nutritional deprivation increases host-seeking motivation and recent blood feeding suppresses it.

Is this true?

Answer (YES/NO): YES